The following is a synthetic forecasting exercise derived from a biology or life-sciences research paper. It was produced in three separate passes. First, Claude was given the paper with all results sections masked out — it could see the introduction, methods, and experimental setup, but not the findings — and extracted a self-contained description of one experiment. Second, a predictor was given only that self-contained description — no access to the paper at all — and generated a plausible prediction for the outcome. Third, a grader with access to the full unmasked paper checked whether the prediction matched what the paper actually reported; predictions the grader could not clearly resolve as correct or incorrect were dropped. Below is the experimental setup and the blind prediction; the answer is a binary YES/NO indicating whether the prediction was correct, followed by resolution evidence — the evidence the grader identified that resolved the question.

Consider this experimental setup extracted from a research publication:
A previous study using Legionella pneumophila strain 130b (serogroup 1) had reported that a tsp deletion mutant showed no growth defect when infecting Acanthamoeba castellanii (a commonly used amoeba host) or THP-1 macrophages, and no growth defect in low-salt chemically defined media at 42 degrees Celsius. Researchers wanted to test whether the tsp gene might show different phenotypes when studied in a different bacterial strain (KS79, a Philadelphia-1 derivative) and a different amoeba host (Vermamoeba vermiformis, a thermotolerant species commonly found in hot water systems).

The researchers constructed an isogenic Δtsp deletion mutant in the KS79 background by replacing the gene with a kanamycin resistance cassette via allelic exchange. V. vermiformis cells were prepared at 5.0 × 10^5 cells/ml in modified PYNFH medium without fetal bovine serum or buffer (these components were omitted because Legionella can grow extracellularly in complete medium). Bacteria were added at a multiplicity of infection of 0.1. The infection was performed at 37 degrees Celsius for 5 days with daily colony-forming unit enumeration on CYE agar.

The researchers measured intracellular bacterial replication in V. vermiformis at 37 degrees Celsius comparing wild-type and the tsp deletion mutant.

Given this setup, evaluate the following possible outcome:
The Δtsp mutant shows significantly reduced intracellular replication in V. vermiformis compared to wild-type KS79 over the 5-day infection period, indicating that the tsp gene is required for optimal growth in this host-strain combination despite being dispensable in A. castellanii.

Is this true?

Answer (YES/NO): NO